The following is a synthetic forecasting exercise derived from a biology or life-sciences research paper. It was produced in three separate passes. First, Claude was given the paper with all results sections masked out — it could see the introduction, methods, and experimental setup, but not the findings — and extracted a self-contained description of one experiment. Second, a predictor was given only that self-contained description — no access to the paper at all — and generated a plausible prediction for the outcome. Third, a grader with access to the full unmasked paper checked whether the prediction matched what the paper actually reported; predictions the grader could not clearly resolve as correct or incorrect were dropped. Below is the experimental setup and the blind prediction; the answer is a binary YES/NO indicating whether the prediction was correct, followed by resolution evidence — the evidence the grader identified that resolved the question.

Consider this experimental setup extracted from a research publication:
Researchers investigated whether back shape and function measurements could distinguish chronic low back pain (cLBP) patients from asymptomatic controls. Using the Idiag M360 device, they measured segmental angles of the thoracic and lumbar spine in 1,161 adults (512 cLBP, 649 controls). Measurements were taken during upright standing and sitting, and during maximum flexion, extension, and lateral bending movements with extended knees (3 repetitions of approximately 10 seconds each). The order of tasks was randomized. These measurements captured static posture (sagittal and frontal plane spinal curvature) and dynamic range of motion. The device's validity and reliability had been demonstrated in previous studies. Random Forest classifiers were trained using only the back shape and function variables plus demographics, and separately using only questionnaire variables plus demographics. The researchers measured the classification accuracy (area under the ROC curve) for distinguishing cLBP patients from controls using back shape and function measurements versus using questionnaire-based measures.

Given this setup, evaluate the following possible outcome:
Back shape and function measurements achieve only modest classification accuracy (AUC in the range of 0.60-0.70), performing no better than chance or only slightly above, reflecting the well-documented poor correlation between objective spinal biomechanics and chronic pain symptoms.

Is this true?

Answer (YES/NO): NO